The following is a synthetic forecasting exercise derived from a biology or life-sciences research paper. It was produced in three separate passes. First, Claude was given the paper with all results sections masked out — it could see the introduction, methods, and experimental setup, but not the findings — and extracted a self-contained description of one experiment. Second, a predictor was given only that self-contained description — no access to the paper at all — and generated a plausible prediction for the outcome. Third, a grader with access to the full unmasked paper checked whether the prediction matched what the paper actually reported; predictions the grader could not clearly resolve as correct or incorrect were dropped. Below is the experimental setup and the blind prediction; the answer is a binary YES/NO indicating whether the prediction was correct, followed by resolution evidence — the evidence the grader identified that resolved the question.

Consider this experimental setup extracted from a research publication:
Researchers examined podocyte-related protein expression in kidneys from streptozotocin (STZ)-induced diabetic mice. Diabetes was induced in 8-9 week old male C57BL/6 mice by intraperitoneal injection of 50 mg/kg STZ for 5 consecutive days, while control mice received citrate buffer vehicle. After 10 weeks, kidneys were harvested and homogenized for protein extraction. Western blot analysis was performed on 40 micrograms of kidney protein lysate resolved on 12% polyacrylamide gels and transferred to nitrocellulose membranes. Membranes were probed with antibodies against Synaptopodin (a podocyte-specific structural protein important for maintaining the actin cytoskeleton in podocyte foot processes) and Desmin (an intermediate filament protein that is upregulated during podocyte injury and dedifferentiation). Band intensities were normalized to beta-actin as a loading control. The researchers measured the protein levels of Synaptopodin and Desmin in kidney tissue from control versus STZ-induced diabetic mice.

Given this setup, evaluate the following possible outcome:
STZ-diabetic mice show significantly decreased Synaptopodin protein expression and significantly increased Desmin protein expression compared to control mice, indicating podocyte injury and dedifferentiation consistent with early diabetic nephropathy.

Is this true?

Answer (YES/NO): NO